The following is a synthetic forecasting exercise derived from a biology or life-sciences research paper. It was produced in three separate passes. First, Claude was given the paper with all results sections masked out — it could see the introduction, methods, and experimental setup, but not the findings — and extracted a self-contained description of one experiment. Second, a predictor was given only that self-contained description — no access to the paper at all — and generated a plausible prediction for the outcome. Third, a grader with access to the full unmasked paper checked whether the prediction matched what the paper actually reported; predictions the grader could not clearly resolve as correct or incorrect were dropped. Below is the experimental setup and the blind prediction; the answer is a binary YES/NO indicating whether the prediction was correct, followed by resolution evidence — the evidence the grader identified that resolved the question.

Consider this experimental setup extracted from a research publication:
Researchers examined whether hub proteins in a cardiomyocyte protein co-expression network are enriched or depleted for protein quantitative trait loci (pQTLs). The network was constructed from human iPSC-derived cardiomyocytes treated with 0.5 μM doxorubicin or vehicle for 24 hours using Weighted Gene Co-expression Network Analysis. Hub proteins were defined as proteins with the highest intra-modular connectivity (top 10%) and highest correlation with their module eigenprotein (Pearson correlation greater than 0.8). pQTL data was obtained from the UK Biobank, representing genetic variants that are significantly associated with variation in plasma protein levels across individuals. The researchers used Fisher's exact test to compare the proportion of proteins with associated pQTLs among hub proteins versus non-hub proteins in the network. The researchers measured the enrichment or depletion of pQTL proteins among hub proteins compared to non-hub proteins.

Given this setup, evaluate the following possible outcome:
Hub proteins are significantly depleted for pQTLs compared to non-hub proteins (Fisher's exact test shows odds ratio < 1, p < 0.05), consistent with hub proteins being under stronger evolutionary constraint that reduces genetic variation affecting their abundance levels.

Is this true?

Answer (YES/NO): NO